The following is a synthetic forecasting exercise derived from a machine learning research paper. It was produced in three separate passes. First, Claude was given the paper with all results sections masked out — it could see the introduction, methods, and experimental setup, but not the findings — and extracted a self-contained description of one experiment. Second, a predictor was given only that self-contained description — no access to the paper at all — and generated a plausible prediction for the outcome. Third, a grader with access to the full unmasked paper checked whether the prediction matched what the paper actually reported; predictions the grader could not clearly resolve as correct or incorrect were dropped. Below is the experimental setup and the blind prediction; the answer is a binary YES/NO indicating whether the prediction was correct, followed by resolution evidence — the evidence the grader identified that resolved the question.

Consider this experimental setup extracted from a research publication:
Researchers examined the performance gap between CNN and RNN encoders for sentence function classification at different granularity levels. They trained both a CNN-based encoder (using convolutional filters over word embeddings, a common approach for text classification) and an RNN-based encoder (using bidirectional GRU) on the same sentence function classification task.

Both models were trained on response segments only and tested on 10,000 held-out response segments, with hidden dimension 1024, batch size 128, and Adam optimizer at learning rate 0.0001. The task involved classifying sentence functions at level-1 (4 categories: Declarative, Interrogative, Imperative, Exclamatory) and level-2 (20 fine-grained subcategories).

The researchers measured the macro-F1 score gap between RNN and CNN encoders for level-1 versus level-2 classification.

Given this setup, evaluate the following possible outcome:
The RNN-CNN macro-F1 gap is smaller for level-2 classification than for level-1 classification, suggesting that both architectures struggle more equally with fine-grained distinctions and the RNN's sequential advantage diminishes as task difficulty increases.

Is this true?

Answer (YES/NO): NO